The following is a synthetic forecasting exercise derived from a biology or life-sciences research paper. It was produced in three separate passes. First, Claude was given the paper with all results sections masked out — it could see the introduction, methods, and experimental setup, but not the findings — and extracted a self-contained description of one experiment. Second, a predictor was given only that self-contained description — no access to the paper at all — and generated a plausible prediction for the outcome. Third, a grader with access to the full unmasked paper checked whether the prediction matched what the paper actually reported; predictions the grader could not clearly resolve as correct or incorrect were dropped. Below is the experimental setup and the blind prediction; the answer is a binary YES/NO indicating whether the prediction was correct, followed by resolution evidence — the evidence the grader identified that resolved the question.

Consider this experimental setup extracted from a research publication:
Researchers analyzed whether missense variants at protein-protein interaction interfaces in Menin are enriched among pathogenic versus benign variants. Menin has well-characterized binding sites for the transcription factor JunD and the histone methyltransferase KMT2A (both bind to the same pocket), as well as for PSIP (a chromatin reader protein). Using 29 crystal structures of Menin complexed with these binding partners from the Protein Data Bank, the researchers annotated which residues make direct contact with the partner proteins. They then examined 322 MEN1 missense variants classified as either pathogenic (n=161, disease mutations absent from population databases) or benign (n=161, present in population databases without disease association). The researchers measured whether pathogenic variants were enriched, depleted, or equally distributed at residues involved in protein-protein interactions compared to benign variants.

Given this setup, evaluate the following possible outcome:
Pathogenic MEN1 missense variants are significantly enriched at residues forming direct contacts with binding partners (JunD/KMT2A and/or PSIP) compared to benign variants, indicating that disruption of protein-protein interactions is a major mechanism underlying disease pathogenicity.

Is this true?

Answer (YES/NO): NO